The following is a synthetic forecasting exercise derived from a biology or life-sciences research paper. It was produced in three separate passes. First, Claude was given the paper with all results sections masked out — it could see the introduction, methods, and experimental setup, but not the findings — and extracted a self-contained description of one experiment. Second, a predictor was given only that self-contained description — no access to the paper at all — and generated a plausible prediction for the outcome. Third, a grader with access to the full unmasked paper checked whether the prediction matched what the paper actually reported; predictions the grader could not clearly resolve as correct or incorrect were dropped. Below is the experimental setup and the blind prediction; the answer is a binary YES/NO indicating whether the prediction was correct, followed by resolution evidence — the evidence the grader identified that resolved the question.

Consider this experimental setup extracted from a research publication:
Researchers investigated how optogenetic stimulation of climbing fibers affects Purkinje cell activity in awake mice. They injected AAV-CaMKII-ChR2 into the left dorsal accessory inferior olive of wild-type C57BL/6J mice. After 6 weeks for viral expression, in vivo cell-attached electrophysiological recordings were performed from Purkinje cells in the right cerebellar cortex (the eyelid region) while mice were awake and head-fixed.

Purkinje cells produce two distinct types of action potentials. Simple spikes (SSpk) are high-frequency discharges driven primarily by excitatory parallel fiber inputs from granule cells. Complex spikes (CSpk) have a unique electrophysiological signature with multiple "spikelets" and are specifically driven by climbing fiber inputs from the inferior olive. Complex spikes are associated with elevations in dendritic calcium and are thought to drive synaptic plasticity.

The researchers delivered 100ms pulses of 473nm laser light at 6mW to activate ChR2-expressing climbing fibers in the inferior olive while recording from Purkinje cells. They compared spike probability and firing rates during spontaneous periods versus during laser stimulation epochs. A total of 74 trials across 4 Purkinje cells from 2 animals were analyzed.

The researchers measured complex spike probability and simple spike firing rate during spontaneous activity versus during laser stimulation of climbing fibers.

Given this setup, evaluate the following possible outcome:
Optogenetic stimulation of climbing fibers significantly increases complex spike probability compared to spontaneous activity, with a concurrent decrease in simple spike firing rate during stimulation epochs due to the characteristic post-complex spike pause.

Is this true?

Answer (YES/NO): NO